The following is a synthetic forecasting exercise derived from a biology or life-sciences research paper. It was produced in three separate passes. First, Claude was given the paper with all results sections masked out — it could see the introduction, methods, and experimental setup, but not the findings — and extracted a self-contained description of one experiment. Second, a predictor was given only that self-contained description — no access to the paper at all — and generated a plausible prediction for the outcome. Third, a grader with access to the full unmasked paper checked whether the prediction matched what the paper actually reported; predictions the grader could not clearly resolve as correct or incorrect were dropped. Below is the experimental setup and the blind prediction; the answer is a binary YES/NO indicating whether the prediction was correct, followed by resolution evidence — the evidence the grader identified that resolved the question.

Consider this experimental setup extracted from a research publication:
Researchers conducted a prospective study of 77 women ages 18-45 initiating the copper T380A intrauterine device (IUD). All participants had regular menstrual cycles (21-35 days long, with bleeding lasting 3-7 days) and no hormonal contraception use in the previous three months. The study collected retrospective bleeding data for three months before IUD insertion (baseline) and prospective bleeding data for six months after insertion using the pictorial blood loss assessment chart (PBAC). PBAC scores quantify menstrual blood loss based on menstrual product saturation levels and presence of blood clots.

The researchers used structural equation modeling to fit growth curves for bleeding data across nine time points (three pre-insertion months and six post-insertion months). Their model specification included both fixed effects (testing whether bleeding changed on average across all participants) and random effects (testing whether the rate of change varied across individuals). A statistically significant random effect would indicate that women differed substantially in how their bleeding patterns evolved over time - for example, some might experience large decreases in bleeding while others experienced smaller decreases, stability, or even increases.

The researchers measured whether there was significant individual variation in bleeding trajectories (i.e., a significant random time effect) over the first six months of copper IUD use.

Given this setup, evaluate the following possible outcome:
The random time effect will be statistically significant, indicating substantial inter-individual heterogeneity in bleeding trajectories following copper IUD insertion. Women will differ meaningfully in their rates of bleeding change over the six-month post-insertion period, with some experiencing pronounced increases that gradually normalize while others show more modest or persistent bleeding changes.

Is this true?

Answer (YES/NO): NO